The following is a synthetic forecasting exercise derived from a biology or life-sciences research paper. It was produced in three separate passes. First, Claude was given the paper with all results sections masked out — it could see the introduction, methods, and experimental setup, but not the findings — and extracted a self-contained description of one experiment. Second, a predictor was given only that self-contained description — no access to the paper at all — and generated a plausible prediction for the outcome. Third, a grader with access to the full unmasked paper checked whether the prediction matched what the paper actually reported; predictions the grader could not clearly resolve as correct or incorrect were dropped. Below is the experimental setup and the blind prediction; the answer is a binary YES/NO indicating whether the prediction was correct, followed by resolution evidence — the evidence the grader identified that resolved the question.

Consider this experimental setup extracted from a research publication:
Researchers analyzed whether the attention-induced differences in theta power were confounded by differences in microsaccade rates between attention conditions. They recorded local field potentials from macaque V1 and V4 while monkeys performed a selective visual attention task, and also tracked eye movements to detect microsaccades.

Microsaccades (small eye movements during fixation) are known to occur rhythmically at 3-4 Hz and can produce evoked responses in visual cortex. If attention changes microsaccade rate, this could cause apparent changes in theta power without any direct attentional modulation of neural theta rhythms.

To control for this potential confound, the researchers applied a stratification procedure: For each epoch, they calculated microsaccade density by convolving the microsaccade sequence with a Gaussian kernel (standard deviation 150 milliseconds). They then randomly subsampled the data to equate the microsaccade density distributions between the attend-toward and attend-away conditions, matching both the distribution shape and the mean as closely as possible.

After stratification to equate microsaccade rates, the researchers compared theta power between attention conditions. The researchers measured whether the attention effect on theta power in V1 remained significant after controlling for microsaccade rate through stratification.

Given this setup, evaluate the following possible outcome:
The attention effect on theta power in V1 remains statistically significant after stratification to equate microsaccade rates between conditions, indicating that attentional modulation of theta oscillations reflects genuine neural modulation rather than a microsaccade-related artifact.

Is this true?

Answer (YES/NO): YES